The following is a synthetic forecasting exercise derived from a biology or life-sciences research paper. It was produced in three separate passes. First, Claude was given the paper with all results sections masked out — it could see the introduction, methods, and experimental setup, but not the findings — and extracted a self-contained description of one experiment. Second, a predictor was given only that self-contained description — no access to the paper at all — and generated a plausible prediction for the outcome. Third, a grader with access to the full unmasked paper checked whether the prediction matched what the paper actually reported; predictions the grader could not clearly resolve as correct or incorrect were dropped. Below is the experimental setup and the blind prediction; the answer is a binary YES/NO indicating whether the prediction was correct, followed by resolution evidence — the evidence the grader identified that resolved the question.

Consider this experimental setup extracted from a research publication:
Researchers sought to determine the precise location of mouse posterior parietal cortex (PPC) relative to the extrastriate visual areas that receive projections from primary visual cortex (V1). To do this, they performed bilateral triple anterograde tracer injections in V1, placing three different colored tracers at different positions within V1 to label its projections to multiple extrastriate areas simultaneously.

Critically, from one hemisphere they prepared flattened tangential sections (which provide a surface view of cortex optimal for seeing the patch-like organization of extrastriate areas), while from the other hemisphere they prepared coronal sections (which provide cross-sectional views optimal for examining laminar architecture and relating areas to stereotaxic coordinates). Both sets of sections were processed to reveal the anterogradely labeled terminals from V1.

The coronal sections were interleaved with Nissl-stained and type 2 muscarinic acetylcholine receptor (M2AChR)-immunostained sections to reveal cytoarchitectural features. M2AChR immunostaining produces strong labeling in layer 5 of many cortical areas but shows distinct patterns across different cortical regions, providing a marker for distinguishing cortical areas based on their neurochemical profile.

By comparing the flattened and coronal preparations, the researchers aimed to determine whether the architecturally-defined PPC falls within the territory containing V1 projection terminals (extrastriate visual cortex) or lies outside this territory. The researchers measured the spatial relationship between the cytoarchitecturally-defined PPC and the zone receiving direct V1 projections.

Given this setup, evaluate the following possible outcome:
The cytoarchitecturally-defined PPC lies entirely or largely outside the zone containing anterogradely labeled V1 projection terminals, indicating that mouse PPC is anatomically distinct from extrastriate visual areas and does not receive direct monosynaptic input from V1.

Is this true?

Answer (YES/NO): NO